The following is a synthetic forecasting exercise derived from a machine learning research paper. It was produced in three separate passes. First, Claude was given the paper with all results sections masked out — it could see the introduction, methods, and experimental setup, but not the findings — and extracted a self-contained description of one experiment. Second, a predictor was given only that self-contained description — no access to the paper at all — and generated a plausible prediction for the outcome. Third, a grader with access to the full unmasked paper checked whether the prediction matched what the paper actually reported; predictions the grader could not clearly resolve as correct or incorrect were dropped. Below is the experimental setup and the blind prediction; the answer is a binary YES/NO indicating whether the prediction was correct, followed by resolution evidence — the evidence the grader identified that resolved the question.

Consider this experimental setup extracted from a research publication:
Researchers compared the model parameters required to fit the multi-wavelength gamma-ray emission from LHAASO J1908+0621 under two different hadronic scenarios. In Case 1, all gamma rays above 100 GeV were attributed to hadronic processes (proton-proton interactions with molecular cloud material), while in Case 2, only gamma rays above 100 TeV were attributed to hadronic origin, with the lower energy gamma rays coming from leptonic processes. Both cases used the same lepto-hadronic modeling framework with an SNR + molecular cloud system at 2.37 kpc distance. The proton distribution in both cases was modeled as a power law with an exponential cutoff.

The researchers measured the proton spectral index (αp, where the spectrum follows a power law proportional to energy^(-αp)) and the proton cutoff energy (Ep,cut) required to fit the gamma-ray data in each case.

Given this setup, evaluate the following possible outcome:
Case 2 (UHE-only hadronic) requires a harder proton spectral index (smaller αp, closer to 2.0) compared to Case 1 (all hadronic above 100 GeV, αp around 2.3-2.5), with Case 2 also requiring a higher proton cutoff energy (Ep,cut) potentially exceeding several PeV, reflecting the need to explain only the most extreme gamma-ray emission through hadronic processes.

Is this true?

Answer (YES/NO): NO